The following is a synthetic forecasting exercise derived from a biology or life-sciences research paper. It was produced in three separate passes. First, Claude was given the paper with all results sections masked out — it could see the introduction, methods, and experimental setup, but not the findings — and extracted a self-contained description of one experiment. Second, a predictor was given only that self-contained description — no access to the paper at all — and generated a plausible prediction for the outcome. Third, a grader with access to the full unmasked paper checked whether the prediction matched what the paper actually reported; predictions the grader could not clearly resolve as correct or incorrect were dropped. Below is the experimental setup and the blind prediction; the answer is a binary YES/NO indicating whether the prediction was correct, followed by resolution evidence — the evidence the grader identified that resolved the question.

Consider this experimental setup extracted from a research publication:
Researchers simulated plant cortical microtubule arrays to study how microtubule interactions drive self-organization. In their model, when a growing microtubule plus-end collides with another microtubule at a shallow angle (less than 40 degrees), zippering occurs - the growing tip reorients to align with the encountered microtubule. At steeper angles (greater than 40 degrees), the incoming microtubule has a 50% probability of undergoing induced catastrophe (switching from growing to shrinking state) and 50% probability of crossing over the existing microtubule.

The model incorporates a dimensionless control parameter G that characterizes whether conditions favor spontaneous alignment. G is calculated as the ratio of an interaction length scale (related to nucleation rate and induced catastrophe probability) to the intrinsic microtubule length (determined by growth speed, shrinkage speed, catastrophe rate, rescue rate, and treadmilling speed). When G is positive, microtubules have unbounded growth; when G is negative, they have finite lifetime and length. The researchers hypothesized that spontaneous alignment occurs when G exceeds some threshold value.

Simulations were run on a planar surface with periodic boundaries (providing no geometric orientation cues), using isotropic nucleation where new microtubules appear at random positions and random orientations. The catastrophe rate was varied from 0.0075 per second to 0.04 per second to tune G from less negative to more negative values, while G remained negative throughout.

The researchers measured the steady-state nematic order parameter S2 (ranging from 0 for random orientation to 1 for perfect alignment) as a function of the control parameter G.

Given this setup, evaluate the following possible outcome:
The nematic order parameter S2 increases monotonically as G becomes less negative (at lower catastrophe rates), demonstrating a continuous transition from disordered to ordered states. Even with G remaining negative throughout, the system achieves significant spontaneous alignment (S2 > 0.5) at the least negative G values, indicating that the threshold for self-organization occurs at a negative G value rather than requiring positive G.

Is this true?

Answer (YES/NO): YES